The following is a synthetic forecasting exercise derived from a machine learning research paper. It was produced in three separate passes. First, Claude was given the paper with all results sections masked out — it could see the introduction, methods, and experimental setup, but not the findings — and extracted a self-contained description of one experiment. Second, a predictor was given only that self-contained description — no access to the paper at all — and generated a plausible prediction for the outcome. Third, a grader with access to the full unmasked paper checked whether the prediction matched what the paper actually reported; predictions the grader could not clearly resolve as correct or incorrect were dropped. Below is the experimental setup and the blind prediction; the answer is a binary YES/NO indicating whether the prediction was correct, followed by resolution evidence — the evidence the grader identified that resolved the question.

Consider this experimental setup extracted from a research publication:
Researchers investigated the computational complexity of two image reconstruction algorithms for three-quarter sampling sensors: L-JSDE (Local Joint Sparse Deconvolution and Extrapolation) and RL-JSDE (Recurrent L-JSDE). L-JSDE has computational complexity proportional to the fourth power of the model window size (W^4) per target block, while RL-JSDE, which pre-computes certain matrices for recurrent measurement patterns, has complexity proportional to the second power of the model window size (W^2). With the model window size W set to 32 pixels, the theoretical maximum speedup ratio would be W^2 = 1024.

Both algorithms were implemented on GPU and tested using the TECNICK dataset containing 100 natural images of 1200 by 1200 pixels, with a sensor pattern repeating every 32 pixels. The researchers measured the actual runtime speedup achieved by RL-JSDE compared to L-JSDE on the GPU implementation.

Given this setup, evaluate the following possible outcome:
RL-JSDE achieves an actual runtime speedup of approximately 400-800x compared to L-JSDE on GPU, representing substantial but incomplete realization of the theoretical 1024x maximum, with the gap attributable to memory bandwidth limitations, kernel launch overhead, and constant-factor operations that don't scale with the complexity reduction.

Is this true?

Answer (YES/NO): YES